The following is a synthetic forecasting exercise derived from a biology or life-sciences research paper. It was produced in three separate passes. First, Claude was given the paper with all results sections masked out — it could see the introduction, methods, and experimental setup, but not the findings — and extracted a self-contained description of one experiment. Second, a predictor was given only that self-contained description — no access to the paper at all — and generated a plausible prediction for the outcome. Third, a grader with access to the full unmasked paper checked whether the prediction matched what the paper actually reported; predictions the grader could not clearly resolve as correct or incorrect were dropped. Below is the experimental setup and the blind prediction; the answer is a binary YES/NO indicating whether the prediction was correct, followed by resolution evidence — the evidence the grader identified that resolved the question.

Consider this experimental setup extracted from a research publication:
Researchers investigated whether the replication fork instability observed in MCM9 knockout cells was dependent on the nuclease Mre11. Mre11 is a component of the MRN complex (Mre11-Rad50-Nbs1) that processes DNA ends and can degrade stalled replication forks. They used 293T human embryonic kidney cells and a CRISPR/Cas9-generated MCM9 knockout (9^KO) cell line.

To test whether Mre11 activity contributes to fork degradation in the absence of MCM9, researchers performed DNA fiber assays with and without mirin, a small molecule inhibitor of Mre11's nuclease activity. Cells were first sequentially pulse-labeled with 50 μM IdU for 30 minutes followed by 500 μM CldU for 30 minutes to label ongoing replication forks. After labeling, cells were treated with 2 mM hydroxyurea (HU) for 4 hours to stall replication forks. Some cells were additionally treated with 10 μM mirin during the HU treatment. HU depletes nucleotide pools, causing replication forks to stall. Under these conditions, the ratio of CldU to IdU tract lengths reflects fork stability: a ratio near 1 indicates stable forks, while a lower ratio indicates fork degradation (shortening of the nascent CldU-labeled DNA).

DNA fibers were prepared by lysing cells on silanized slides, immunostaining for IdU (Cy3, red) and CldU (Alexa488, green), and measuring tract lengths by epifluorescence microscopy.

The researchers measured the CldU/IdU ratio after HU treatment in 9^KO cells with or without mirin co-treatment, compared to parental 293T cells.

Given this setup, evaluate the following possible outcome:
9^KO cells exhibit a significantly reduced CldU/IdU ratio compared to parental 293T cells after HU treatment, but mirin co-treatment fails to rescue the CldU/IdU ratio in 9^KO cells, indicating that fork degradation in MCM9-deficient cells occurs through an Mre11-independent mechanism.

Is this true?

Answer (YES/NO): NO